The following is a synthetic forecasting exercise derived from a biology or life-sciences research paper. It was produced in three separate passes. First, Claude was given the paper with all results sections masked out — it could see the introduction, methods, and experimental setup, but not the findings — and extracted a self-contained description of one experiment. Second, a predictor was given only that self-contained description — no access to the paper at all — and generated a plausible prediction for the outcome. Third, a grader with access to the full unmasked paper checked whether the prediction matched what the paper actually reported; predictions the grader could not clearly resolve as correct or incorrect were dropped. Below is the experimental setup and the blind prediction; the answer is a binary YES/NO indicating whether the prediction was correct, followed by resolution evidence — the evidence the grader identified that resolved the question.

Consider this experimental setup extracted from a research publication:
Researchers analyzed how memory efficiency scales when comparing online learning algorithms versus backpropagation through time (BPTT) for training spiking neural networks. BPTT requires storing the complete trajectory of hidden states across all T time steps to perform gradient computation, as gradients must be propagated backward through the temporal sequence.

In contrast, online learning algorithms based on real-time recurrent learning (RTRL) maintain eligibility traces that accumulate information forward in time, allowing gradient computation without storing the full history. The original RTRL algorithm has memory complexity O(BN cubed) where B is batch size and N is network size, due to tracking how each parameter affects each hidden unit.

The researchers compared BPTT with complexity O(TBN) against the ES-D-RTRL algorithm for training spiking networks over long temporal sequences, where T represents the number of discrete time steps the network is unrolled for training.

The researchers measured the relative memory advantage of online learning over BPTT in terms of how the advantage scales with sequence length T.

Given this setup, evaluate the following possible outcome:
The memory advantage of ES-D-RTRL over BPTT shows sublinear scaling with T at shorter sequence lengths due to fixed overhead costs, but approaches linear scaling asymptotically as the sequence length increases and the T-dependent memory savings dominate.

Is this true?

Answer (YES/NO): NO